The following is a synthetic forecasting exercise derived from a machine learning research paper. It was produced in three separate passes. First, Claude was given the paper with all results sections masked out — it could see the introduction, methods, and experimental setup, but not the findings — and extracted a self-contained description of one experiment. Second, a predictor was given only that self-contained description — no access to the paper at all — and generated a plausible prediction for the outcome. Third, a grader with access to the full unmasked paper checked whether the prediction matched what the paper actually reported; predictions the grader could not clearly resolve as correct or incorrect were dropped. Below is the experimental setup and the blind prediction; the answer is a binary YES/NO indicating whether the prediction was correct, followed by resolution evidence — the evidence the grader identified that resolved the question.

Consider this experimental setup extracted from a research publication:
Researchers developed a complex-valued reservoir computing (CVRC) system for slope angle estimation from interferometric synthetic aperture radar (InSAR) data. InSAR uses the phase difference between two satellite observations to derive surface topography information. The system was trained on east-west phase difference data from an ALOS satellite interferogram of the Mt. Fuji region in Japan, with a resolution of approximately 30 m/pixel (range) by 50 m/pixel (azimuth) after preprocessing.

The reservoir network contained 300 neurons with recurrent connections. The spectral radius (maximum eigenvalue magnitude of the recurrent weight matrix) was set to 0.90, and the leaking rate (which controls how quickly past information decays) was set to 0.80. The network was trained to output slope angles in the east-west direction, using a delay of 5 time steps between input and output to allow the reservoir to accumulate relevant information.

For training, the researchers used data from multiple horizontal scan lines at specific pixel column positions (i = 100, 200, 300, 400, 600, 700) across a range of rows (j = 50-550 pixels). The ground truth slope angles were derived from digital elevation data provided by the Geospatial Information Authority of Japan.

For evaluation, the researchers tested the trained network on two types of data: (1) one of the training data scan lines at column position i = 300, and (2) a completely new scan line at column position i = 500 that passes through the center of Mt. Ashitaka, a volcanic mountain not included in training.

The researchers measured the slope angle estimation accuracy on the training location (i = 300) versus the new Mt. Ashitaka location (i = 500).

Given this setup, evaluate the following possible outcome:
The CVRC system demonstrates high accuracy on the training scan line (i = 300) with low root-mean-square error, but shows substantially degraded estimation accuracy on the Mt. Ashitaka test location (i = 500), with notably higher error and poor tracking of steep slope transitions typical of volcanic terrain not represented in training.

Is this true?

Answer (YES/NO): NO